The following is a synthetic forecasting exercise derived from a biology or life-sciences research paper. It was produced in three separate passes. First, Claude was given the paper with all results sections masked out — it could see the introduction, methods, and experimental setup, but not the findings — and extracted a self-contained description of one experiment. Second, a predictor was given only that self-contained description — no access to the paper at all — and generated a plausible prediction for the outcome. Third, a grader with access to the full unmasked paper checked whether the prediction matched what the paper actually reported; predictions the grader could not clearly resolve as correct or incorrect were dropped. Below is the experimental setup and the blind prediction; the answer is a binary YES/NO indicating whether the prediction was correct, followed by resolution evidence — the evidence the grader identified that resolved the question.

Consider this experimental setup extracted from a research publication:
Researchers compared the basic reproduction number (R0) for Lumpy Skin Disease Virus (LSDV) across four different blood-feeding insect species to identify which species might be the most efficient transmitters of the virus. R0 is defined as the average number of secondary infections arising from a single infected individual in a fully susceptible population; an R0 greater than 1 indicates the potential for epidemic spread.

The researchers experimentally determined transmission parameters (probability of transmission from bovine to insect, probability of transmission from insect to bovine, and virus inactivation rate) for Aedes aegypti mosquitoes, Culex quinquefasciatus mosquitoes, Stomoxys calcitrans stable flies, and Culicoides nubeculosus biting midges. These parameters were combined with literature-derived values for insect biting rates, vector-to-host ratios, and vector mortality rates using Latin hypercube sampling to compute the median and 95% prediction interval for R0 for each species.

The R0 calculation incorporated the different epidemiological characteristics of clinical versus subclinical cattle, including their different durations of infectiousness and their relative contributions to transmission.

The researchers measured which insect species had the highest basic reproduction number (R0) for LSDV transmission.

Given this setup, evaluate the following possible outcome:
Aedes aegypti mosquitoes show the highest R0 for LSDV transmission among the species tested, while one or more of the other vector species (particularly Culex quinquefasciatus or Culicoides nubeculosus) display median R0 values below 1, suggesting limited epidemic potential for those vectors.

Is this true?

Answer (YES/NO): NO